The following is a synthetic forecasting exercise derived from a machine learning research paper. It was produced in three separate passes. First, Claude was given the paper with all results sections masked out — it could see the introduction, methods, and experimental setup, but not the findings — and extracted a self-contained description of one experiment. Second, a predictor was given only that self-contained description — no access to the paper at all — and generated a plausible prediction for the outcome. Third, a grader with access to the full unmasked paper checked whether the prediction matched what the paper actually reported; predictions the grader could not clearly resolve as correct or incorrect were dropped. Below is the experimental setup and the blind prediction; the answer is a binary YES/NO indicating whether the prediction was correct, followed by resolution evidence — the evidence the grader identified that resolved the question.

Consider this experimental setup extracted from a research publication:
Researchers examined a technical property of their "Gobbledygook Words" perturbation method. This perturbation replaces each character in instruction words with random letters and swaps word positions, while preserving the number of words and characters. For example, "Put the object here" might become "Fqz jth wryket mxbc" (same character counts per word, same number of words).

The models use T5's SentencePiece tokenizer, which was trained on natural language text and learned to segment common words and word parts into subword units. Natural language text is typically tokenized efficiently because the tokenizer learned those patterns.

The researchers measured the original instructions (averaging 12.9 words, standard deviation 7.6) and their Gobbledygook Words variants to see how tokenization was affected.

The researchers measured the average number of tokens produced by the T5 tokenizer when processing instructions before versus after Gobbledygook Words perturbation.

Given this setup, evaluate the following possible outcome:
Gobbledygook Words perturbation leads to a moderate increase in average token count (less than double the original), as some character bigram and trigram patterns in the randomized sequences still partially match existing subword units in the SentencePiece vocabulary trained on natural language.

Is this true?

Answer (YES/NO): NO